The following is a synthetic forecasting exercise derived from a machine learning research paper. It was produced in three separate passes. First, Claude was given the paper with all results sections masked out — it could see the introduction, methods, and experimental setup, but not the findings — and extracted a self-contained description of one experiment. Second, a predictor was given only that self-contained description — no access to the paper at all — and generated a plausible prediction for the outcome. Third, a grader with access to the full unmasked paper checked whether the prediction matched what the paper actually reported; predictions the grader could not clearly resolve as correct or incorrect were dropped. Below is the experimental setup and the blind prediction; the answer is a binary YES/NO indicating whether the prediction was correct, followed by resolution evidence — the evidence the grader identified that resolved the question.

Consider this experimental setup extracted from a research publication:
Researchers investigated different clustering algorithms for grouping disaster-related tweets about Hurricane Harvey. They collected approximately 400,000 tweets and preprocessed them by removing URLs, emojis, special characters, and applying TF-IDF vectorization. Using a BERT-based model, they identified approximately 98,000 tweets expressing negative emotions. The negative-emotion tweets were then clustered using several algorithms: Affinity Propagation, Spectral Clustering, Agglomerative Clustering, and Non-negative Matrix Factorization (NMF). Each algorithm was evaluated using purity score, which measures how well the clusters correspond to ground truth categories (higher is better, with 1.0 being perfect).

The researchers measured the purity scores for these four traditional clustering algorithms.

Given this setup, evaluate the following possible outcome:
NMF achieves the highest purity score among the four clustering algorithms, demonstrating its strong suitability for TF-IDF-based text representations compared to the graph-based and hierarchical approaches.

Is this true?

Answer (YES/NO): NO